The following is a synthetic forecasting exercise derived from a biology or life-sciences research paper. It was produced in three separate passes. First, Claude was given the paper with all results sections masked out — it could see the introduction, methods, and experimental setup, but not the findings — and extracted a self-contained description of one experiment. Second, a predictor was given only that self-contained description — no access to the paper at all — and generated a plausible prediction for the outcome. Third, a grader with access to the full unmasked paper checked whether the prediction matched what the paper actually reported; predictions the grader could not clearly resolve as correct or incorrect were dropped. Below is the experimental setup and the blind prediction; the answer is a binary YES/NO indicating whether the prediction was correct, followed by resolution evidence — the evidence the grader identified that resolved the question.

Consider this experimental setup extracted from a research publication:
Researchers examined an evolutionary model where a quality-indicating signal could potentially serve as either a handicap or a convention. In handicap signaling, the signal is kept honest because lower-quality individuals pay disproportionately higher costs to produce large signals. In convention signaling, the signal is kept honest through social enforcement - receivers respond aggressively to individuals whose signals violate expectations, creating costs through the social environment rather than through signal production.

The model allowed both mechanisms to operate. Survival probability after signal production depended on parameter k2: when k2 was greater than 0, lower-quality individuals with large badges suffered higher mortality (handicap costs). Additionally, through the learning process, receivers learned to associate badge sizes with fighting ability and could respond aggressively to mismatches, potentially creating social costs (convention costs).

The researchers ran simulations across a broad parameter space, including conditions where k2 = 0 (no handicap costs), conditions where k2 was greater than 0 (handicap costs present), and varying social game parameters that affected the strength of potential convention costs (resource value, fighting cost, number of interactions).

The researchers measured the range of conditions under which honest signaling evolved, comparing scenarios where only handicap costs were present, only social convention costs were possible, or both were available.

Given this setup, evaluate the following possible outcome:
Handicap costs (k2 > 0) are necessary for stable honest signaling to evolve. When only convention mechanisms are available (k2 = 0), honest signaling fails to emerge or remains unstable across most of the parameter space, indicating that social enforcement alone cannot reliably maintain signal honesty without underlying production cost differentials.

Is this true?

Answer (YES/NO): YES